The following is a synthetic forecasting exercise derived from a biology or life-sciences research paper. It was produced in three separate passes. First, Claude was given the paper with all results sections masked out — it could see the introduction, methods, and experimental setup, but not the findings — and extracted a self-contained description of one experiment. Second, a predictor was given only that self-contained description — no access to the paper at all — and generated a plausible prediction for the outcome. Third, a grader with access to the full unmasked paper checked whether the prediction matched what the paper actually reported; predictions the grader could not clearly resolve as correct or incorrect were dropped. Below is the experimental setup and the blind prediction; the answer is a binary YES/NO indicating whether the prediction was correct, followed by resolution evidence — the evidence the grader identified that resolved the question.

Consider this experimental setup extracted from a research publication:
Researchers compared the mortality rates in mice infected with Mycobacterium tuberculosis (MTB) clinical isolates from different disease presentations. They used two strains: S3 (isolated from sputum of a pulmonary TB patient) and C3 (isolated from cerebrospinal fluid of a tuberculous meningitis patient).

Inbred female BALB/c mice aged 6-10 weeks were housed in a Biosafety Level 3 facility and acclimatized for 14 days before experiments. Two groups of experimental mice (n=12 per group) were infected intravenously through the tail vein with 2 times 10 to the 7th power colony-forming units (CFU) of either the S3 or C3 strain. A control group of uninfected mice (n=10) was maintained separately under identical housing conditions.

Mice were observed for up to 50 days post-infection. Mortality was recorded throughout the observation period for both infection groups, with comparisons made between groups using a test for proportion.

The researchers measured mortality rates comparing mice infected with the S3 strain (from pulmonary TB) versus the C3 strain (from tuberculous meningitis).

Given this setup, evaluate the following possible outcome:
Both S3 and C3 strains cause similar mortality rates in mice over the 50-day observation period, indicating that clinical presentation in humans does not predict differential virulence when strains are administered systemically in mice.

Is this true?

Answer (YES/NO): NO